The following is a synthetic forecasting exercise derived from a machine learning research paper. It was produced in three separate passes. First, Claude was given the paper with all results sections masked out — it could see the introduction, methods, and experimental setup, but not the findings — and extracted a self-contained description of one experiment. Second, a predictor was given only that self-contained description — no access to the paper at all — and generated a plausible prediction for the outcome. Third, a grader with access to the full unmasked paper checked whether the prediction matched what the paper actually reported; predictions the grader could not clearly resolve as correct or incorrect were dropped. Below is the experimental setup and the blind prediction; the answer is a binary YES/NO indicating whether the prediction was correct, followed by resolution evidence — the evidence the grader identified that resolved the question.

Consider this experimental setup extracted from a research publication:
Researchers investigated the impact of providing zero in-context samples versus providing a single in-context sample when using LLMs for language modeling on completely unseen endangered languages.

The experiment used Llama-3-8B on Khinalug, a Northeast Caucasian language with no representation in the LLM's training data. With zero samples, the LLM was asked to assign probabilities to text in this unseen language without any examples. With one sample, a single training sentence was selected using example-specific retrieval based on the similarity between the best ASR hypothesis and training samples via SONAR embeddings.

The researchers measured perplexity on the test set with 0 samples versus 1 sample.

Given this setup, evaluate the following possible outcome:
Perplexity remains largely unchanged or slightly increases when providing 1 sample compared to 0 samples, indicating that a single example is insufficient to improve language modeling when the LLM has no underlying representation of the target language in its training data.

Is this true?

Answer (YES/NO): NO